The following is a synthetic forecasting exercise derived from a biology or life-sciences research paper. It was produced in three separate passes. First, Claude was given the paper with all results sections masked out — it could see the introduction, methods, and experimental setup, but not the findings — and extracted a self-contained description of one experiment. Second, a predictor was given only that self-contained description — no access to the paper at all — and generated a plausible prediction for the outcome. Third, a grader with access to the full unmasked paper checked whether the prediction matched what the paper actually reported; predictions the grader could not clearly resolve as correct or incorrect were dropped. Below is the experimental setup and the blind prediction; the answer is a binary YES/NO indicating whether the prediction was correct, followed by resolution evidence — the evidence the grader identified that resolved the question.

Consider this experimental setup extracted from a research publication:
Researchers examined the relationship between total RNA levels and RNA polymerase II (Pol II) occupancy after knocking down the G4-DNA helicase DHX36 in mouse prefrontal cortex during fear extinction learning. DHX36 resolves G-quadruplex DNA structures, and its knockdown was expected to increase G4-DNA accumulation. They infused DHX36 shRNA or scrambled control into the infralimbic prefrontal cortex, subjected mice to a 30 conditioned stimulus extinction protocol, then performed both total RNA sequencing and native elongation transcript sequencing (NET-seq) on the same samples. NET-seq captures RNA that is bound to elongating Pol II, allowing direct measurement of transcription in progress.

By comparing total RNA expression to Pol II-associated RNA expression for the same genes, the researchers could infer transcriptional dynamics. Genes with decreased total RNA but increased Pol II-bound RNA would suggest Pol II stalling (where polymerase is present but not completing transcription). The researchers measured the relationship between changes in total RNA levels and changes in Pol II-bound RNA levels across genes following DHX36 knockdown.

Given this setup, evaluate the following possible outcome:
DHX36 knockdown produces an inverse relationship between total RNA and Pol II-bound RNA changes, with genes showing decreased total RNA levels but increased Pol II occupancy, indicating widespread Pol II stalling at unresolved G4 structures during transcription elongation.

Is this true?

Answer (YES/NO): YES